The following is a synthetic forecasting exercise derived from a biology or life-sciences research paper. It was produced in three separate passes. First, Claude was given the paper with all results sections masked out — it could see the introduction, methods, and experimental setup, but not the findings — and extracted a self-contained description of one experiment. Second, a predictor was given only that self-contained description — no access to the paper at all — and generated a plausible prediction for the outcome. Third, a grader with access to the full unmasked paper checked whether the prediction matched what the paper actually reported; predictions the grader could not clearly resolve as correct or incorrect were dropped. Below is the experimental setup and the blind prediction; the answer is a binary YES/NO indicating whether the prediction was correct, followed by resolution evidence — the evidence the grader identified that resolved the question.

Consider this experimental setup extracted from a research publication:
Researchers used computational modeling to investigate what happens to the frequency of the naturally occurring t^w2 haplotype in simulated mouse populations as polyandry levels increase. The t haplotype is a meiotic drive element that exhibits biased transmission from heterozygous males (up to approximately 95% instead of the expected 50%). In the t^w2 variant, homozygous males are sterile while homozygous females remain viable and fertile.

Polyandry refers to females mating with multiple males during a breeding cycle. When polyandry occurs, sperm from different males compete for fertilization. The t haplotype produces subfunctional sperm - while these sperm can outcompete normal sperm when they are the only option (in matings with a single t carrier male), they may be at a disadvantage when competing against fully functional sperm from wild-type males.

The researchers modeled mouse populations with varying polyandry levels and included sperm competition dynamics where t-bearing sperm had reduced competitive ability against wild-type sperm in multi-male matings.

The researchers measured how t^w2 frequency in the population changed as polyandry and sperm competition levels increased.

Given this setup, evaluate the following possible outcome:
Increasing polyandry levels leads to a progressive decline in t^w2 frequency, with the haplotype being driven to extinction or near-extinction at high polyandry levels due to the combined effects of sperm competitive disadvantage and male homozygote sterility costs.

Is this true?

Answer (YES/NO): NO